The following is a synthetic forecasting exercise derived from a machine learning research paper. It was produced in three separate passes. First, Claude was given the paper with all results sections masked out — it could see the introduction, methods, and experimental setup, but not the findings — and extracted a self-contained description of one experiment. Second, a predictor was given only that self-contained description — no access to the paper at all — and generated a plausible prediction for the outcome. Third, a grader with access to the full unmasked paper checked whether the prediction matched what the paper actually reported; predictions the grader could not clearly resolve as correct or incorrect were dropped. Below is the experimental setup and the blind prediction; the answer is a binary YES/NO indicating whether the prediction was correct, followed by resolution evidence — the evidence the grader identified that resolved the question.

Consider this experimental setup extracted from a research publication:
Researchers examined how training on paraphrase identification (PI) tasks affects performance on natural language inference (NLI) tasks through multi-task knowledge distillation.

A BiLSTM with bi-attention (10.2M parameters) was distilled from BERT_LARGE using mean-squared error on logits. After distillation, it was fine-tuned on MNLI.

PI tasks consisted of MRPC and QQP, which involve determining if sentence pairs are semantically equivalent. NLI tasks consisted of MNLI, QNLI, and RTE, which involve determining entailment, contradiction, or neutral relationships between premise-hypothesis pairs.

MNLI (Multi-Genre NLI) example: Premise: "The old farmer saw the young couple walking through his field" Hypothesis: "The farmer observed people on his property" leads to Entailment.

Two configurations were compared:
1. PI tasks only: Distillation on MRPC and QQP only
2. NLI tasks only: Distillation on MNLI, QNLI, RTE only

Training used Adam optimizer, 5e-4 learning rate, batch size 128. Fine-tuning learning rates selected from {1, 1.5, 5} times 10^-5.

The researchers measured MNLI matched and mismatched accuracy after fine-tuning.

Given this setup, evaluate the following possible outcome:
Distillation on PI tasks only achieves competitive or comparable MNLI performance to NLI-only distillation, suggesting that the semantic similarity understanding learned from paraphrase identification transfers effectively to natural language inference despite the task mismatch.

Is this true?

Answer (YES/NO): NO